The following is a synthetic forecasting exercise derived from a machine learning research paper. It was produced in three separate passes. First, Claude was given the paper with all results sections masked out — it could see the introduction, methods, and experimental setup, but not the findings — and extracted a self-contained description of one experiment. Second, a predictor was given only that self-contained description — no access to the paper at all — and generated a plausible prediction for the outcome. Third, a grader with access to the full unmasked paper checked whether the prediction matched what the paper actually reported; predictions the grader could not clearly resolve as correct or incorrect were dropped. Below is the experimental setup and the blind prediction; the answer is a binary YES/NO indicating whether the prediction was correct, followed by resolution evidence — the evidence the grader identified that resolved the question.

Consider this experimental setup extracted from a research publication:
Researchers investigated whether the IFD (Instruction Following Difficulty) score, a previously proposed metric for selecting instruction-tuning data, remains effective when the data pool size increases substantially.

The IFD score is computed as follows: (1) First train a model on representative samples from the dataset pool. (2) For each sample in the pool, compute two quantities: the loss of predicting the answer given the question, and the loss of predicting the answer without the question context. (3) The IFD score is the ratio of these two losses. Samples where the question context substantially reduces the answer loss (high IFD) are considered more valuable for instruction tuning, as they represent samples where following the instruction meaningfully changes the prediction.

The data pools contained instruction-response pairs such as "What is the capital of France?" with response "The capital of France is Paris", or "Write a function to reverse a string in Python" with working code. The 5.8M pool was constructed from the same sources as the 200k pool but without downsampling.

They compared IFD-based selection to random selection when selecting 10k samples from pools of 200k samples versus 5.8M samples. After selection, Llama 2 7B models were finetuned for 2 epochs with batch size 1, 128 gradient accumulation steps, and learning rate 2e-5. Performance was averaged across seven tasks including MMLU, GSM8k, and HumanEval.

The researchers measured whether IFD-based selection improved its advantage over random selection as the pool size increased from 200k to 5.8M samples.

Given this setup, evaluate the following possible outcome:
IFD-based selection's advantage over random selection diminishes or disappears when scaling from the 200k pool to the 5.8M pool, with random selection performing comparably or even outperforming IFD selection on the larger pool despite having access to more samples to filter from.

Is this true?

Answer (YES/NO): YES